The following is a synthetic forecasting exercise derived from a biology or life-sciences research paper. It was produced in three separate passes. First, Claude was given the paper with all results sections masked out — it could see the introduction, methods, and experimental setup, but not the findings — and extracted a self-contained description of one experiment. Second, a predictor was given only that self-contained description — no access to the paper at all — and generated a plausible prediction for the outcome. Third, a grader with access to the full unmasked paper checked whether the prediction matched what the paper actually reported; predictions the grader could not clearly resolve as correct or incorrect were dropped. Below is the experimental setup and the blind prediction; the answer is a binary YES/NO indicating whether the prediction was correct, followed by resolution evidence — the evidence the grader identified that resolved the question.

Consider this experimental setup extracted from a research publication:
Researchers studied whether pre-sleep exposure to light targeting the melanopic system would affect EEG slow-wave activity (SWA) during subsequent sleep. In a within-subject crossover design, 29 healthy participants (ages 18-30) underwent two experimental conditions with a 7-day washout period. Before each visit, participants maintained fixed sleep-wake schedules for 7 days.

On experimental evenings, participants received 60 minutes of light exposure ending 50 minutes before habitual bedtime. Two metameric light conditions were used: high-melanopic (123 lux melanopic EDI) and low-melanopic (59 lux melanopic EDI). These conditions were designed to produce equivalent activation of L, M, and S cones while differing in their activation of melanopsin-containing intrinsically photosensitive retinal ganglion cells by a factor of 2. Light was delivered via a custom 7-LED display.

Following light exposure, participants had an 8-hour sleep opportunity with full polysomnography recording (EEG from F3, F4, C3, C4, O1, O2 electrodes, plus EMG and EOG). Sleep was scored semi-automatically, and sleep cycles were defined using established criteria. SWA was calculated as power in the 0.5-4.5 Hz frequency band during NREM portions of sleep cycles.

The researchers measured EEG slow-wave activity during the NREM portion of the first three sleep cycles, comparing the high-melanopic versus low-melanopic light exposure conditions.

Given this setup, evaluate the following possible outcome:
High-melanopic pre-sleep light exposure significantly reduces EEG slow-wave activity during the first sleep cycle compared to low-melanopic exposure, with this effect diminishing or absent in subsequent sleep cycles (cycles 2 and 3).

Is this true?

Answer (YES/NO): NO